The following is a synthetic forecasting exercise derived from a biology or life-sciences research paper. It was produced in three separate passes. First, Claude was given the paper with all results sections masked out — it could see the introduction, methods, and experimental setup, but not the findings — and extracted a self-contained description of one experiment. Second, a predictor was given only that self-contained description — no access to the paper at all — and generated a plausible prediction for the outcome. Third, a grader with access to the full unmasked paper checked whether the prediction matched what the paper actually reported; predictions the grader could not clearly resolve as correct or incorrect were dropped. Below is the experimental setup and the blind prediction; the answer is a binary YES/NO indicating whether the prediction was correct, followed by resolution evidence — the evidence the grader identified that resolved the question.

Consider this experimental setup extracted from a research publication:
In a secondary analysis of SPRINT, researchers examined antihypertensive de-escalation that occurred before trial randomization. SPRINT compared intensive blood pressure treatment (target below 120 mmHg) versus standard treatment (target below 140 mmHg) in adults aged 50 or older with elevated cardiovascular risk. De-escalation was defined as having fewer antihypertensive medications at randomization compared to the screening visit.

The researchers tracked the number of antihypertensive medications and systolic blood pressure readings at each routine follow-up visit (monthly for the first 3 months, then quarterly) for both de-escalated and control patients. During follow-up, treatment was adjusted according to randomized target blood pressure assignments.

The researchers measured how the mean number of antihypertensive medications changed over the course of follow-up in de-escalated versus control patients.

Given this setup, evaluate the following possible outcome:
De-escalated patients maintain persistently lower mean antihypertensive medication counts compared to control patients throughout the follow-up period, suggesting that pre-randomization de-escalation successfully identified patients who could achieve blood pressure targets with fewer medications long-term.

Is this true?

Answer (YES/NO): NO